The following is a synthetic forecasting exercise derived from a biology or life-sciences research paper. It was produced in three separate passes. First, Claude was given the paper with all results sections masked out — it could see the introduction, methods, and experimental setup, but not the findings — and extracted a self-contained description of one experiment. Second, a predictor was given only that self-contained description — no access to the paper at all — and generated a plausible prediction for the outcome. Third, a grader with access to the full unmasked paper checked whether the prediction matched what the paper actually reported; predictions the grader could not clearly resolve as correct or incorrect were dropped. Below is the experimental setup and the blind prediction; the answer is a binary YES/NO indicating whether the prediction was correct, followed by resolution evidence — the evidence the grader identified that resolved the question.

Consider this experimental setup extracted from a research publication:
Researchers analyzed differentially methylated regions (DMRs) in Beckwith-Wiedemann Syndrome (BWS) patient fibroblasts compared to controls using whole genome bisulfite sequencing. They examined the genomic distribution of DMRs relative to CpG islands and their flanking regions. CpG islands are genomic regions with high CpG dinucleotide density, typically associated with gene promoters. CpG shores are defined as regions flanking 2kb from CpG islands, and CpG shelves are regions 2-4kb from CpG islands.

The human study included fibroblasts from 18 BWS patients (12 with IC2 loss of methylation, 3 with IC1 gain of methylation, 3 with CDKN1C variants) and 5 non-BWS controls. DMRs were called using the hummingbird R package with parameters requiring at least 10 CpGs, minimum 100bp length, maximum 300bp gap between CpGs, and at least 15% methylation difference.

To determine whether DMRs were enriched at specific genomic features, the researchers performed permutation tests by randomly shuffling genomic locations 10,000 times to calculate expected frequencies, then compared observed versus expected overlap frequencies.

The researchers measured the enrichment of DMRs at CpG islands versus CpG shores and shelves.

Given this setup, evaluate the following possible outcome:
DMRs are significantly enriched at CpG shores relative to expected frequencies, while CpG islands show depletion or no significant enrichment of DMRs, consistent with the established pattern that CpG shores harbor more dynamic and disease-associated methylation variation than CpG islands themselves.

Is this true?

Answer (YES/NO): NO